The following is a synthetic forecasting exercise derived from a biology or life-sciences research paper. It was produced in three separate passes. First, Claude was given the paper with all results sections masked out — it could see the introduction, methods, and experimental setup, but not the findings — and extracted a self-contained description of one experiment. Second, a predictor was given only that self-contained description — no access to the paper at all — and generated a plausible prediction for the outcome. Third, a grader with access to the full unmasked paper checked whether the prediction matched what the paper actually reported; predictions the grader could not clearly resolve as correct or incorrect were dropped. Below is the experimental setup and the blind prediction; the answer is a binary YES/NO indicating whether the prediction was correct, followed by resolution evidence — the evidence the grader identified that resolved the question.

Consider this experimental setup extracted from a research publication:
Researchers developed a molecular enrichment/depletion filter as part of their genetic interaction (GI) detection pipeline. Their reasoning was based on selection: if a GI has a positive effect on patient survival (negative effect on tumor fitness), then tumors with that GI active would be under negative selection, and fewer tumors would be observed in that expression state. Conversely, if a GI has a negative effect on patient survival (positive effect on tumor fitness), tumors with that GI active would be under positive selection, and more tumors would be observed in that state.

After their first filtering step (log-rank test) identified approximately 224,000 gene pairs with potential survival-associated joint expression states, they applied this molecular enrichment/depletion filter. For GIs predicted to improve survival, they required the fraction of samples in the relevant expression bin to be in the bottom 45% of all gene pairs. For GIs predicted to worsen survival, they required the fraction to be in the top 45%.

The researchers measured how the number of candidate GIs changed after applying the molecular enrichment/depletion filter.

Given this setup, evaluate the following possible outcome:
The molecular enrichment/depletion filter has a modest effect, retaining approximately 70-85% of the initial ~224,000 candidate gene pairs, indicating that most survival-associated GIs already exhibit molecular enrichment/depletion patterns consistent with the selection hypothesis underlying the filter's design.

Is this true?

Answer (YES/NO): YES